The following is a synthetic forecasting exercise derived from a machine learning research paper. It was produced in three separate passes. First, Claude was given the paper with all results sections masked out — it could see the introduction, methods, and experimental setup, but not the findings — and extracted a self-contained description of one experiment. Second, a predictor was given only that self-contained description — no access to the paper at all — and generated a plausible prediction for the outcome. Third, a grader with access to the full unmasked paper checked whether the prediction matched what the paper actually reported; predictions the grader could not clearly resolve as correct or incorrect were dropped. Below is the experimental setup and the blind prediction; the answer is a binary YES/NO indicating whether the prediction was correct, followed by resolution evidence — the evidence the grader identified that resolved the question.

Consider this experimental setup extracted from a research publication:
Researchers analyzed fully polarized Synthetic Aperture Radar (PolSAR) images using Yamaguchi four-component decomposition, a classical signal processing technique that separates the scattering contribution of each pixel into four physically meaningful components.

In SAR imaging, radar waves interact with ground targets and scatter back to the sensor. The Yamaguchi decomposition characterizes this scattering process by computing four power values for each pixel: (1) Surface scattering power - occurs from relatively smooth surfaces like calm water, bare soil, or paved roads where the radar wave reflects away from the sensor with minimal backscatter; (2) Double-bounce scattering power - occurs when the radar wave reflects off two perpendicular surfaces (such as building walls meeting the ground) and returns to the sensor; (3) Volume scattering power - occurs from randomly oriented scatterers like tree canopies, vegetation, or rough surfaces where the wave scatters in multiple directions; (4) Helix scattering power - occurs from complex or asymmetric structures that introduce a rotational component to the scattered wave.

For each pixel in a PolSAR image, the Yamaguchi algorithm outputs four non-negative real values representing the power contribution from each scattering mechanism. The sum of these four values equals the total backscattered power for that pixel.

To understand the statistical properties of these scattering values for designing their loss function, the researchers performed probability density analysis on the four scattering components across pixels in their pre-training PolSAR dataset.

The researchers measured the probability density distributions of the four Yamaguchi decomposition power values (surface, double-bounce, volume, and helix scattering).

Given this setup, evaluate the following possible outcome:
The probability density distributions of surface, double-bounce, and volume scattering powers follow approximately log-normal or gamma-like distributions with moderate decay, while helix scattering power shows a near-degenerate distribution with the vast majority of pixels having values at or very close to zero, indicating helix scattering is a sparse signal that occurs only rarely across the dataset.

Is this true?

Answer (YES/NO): NO